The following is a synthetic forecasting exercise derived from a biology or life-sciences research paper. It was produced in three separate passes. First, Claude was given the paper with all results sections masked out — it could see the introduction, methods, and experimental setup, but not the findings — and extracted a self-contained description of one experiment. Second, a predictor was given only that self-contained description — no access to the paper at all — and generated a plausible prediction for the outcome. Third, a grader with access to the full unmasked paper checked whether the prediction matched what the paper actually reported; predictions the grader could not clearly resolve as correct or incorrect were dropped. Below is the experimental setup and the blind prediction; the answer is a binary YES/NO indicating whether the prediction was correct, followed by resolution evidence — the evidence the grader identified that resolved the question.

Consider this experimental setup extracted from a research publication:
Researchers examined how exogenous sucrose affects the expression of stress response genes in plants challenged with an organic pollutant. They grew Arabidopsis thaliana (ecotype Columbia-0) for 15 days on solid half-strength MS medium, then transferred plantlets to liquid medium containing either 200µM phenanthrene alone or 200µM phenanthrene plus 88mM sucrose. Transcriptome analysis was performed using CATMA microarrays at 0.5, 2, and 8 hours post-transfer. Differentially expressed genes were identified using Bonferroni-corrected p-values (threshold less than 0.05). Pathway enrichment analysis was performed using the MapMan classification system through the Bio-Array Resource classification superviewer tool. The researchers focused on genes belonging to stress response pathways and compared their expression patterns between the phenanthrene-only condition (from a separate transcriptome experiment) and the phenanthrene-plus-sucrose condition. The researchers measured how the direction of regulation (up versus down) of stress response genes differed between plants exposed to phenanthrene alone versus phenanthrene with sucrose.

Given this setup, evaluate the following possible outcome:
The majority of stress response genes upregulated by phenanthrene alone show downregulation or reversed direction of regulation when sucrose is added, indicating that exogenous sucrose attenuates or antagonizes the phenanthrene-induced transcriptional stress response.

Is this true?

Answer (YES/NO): YES